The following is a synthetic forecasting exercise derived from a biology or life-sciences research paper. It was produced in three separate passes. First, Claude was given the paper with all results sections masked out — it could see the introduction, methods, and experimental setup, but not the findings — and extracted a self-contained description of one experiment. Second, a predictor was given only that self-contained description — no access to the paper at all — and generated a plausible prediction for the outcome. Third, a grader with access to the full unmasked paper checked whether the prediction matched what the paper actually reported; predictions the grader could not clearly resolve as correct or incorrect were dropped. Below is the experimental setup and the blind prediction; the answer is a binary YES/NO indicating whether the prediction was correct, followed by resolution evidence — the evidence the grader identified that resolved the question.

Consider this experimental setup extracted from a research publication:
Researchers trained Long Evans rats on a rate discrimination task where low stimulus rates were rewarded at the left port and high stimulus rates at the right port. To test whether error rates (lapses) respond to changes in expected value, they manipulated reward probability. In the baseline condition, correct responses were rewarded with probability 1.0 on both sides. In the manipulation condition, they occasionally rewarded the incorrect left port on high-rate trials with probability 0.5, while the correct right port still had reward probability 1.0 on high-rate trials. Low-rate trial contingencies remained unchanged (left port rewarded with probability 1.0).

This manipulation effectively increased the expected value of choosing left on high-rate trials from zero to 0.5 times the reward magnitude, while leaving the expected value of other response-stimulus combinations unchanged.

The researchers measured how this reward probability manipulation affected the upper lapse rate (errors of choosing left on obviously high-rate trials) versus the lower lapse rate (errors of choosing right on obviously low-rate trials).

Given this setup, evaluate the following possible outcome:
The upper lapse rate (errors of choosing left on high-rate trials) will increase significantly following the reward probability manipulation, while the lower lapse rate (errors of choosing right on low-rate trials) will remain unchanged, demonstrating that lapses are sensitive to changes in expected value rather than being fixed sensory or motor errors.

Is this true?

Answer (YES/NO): YES